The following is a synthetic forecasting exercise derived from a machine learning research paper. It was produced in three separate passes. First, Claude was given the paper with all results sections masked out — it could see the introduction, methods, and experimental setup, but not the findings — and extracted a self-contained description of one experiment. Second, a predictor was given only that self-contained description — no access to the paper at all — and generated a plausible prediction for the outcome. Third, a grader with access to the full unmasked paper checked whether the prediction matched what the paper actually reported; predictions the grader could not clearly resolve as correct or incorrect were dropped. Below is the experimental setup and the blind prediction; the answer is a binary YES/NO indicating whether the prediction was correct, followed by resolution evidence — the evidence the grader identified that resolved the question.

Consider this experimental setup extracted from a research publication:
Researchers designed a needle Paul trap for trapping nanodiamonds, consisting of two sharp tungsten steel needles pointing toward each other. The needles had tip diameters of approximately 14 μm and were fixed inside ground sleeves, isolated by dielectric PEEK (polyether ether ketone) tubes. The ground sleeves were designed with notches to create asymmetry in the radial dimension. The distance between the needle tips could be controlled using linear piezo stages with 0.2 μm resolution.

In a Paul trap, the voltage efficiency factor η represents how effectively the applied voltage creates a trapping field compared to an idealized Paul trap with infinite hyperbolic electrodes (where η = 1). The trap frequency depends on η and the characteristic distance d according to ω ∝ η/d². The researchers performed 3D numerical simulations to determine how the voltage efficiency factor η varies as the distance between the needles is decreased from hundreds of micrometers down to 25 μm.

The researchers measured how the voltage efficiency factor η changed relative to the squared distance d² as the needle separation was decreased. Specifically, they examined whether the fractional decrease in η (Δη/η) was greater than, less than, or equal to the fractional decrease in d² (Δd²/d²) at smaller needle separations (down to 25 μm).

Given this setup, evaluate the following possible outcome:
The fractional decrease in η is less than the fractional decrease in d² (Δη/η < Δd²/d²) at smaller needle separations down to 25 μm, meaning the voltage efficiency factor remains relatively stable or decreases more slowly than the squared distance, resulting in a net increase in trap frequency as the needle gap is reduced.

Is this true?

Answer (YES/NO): YES